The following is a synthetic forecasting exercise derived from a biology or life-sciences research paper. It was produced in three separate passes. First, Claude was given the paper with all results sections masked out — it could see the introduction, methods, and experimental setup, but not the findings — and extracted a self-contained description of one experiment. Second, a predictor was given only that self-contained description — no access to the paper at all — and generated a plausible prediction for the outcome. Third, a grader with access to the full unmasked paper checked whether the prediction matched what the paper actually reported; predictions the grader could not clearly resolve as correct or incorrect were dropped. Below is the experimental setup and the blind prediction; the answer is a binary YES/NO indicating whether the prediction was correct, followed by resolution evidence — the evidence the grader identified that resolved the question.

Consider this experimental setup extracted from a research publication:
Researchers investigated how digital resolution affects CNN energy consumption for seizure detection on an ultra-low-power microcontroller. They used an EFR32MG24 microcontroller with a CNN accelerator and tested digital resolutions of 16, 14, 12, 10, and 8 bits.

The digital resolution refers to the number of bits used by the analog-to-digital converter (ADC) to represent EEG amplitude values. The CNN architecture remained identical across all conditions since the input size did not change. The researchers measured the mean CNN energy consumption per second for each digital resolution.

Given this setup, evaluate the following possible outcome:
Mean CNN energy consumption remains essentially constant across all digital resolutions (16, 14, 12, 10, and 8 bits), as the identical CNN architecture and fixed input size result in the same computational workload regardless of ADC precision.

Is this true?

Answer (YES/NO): YES